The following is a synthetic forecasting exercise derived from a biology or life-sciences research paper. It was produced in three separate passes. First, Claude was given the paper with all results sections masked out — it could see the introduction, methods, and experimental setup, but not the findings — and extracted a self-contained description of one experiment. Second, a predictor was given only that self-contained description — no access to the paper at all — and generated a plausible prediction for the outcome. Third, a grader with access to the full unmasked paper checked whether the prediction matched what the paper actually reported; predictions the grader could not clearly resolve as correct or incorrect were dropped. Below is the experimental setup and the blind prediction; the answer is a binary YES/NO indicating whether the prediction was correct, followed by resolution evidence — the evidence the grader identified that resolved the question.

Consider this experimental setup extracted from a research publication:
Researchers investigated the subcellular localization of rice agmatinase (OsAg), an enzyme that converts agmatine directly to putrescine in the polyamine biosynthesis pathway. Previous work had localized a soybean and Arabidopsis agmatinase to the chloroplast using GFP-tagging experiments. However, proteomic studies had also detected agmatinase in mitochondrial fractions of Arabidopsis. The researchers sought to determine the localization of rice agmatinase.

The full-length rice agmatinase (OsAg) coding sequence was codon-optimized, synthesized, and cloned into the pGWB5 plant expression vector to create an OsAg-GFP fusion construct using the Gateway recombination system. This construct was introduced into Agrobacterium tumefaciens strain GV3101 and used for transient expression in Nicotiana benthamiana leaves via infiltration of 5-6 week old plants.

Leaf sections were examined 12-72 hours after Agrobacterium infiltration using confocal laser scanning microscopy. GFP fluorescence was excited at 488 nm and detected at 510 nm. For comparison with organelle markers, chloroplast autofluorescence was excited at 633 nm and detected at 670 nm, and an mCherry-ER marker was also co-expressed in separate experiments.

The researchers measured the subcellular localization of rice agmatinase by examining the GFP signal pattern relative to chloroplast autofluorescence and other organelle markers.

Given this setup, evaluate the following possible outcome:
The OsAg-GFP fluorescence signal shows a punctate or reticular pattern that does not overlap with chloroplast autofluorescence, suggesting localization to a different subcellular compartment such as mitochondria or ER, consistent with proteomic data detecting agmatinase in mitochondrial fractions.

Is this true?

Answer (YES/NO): YES